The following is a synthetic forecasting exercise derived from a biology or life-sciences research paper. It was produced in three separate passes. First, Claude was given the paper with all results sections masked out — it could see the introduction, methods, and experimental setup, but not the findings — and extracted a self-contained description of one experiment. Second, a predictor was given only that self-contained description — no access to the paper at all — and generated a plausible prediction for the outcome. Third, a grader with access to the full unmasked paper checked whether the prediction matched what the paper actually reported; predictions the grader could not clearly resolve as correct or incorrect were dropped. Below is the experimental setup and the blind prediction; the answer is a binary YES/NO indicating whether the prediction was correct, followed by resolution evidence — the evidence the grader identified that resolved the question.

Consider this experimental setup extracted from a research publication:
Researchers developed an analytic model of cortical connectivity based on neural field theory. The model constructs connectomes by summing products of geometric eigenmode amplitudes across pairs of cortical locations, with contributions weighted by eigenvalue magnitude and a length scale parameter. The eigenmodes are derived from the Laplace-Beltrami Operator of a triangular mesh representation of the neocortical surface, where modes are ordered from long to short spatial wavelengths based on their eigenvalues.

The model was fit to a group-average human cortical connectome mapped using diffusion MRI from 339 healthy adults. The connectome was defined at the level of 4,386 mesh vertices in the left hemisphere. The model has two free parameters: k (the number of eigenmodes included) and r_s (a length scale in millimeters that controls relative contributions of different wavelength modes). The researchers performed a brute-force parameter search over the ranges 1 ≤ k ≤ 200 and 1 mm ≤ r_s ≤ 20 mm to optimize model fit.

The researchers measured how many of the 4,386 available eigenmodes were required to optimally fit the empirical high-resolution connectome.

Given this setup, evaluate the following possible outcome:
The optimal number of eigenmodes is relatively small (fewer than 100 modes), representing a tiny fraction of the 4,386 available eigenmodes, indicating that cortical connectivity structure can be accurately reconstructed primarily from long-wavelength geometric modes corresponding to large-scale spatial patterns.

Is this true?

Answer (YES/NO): NO